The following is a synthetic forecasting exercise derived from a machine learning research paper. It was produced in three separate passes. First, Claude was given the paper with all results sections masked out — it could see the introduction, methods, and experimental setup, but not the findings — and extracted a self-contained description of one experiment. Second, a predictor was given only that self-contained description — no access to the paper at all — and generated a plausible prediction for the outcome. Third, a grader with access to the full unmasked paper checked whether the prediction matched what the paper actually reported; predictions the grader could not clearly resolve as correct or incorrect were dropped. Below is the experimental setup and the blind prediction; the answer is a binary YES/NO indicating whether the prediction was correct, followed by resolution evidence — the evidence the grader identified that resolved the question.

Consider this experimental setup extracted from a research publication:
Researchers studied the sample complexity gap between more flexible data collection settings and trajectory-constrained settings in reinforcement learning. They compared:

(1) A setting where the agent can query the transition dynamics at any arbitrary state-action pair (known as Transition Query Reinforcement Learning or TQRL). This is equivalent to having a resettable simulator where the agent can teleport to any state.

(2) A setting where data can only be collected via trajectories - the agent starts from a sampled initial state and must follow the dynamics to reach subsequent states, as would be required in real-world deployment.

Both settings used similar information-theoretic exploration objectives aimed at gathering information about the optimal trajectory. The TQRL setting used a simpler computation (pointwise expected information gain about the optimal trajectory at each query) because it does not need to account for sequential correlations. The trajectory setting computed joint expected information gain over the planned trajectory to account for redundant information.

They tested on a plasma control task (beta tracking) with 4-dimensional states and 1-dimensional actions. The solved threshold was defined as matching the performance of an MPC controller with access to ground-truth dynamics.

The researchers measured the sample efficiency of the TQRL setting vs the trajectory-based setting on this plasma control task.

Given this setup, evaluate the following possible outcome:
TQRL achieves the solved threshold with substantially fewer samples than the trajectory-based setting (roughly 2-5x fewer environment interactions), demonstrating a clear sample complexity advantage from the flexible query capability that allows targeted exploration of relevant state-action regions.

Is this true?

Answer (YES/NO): NO